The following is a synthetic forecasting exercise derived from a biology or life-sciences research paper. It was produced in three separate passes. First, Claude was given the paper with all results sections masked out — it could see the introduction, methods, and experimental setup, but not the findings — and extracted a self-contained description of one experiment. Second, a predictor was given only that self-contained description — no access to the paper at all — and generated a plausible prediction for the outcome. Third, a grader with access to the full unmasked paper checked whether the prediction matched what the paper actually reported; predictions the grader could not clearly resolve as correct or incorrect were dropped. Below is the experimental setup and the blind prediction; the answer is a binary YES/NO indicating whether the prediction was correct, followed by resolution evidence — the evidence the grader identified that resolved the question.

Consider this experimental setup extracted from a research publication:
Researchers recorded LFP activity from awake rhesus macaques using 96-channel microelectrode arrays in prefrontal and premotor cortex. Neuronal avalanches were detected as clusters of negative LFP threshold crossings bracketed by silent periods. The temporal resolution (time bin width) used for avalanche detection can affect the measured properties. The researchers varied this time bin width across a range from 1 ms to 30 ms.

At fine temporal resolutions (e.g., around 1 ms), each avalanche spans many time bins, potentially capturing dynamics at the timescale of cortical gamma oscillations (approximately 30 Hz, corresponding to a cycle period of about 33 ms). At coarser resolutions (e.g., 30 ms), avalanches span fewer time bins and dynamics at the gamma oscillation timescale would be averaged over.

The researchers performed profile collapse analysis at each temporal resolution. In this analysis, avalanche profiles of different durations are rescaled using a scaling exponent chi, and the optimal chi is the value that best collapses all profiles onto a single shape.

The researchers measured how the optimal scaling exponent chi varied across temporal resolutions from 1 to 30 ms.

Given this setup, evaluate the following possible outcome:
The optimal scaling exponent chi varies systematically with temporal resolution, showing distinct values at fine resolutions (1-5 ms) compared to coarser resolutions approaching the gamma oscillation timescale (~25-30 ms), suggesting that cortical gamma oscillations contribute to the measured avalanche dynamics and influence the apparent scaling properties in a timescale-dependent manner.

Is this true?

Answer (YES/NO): NO